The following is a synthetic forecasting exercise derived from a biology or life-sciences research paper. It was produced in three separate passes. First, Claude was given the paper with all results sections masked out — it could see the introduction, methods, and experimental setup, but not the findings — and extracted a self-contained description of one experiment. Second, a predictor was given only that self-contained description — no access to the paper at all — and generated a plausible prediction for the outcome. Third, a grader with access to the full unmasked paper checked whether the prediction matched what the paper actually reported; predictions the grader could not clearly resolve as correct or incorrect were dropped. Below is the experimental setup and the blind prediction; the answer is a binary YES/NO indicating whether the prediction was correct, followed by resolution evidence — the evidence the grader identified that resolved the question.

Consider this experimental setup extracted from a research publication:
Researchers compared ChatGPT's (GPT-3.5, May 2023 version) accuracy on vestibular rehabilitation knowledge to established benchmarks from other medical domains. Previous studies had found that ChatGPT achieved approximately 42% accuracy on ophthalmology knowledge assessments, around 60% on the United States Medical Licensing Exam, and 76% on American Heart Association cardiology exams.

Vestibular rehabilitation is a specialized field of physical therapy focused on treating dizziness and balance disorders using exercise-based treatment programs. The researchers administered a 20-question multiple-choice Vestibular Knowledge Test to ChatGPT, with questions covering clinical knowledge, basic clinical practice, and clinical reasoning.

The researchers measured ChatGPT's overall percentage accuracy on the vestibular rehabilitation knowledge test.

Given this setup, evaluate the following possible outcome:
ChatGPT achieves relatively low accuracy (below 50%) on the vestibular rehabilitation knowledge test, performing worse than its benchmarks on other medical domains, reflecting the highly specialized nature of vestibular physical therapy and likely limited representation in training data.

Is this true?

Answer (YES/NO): NO